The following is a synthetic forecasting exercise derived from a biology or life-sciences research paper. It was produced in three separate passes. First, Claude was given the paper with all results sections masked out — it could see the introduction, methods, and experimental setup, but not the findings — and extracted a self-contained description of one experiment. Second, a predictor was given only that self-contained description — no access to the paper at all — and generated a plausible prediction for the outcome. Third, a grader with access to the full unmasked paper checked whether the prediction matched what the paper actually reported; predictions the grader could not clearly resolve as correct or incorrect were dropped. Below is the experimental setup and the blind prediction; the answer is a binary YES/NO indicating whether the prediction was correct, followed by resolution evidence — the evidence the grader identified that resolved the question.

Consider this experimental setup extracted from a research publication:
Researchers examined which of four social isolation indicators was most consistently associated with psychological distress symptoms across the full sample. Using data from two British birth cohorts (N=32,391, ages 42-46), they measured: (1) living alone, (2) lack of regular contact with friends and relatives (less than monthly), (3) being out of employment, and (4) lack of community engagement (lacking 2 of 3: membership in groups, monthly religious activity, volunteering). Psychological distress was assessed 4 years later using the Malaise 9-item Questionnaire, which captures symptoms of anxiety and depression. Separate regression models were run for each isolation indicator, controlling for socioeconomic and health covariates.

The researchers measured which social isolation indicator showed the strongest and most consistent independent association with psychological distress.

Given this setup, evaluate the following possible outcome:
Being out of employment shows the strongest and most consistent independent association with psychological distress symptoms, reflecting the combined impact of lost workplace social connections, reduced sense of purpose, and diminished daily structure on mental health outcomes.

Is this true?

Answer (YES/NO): YES